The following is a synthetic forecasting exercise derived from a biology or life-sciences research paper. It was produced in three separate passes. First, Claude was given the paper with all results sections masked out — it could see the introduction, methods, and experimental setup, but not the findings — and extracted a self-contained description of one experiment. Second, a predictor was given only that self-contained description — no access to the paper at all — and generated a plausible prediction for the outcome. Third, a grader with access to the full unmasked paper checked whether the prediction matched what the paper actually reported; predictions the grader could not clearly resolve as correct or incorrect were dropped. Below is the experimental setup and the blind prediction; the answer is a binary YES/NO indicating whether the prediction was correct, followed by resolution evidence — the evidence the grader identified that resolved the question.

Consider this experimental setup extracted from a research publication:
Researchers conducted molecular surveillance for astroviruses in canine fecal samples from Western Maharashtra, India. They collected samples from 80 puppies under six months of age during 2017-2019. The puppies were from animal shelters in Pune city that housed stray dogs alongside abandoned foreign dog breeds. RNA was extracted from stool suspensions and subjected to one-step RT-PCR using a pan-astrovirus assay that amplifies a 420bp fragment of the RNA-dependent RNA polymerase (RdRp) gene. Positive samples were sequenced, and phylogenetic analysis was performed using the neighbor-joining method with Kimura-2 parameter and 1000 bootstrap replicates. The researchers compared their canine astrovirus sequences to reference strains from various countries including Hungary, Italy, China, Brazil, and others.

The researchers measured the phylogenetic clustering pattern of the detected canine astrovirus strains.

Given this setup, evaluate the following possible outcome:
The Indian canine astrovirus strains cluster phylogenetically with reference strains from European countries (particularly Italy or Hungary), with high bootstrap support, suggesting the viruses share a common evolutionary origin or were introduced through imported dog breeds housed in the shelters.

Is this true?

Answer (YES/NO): YES